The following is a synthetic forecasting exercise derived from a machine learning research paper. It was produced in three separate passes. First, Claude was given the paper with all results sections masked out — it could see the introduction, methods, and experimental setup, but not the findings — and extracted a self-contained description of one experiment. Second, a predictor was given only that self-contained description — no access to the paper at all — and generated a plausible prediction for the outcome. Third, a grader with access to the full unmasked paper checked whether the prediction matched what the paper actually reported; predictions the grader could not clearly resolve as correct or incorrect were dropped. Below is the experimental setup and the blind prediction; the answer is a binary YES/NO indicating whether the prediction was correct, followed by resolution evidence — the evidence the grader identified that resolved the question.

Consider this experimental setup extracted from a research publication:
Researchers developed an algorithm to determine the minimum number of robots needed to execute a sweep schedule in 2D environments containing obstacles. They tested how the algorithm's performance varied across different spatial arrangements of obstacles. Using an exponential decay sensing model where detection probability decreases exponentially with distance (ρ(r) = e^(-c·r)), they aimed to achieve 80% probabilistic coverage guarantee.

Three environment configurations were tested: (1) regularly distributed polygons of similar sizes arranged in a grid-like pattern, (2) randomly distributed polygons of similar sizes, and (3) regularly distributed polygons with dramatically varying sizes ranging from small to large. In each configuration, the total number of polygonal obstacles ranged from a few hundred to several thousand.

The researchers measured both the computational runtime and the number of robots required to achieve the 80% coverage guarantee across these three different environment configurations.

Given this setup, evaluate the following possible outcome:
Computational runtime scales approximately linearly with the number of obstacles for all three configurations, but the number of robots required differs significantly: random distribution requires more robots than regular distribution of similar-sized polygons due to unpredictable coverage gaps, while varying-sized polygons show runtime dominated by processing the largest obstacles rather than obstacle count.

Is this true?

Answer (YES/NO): NO